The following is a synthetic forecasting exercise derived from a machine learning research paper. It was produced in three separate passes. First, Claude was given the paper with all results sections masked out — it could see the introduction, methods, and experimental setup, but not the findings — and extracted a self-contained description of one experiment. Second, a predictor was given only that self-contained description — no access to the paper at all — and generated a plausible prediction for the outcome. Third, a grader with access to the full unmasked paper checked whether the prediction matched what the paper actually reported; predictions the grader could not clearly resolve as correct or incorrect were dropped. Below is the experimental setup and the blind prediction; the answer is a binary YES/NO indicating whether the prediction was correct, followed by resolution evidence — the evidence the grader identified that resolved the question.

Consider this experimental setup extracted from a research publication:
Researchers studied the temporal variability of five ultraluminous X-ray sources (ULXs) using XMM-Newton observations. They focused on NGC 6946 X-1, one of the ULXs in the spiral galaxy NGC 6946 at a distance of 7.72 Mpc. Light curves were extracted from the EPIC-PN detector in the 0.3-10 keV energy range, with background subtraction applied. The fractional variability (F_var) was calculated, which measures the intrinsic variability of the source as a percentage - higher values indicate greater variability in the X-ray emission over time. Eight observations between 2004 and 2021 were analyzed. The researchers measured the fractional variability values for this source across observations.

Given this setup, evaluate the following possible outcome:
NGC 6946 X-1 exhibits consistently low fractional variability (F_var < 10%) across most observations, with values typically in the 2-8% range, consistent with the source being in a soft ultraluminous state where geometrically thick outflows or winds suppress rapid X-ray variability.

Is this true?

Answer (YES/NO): NO